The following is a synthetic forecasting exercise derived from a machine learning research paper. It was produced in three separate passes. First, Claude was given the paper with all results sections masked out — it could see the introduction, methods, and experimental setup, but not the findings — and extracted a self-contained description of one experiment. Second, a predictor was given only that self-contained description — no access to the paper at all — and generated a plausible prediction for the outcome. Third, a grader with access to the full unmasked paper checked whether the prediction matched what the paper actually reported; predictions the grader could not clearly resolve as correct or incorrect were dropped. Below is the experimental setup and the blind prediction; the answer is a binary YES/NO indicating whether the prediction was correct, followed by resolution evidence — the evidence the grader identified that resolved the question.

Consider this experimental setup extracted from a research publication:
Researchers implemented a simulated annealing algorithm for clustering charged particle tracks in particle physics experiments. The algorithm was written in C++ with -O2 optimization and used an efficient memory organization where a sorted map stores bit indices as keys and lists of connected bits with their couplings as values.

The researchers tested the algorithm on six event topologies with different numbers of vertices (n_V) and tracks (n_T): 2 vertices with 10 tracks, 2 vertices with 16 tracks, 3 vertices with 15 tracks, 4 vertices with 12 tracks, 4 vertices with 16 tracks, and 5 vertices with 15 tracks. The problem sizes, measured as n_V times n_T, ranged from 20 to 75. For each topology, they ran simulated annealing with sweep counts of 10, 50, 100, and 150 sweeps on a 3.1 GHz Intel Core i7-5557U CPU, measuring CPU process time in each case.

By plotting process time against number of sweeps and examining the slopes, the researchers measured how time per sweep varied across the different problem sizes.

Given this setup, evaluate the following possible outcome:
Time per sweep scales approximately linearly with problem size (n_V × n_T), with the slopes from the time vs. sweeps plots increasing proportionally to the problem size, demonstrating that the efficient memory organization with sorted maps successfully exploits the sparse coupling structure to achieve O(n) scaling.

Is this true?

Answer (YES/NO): YES